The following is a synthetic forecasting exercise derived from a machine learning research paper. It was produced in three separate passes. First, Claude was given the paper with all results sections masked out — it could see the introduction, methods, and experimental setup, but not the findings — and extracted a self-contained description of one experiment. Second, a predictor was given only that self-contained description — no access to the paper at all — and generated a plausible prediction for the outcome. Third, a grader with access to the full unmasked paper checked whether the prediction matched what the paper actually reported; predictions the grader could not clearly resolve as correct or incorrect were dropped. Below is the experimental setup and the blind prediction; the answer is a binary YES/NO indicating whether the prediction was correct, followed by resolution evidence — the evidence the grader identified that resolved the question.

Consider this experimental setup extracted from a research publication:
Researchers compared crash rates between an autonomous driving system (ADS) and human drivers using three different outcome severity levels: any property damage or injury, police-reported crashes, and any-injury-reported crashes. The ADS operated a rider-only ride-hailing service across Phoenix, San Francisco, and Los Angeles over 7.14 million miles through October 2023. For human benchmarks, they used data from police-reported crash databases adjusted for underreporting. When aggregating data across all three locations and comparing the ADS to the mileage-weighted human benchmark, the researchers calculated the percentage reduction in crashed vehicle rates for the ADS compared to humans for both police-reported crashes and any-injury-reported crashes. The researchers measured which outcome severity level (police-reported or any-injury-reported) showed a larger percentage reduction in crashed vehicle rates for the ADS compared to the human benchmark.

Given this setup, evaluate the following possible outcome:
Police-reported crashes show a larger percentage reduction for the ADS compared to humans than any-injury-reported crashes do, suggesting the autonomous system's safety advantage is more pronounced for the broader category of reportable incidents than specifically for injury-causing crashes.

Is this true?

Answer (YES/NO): NO